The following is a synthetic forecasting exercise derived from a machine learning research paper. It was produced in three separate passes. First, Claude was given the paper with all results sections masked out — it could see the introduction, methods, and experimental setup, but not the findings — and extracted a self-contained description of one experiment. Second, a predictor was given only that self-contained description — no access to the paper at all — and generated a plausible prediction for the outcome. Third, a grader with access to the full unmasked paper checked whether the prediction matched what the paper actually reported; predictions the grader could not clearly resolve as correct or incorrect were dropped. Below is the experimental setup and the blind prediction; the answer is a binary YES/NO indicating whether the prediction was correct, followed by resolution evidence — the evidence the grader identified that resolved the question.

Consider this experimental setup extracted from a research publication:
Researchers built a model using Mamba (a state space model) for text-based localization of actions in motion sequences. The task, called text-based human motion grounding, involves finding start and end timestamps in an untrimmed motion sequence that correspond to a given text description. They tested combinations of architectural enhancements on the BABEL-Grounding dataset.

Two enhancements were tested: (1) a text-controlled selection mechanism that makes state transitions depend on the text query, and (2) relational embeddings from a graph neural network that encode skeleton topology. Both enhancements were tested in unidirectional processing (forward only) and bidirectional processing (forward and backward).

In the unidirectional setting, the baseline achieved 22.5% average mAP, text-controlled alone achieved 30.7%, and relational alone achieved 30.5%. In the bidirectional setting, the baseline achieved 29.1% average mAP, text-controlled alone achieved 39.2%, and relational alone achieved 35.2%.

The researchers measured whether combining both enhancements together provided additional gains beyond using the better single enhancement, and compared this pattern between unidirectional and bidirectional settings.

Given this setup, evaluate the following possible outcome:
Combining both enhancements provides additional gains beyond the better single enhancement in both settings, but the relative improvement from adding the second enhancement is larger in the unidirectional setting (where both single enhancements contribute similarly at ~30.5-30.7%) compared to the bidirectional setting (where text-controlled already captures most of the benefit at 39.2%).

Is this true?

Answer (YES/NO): NO